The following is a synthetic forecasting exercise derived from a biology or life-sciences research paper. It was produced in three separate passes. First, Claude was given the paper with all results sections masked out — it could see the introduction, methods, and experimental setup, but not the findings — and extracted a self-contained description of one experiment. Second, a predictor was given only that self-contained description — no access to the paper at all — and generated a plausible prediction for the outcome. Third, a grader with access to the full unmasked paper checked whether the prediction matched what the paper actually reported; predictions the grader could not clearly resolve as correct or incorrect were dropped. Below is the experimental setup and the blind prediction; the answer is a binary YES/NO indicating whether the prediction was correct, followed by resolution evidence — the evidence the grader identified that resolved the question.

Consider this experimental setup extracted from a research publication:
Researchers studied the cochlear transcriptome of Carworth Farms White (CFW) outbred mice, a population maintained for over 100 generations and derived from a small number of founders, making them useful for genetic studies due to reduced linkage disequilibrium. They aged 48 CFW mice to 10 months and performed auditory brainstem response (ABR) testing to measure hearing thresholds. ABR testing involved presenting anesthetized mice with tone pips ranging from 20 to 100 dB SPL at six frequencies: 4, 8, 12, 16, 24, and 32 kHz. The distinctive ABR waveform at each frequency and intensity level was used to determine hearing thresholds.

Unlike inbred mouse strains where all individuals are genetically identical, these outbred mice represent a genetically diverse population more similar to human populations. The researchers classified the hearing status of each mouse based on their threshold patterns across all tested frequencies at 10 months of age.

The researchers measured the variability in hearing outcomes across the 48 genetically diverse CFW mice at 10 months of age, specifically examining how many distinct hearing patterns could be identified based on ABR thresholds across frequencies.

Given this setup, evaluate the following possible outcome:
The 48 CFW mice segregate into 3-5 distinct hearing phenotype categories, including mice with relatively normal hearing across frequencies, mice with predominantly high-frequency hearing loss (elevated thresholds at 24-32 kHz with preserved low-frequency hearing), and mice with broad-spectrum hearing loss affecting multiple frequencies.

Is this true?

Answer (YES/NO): NO